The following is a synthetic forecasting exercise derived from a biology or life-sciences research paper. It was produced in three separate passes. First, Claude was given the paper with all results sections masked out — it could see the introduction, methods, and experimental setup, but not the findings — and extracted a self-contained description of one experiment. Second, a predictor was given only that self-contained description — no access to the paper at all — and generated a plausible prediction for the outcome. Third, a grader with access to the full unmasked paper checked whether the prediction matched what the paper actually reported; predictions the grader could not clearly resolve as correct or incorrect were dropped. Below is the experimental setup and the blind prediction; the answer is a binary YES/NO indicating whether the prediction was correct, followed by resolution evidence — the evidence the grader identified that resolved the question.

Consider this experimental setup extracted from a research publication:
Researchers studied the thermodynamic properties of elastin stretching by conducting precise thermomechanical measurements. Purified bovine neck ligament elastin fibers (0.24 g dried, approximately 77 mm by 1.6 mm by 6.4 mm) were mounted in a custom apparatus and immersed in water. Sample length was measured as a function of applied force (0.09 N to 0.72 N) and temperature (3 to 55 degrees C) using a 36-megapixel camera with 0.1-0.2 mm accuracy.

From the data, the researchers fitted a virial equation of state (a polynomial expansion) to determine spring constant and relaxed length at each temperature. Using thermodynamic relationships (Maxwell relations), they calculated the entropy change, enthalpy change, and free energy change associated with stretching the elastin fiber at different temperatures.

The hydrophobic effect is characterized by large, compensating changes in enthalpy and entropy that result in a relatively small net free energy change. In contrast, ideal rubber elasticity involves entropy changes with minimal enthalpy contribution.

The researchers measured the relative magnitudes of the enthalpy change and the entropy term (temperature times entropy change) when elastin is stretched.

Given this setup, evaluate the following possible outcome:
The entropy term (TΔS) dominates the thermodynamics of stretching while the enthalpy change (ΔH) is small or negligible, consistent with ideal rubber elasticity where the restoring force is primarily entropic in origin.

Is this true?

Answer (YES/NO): NO